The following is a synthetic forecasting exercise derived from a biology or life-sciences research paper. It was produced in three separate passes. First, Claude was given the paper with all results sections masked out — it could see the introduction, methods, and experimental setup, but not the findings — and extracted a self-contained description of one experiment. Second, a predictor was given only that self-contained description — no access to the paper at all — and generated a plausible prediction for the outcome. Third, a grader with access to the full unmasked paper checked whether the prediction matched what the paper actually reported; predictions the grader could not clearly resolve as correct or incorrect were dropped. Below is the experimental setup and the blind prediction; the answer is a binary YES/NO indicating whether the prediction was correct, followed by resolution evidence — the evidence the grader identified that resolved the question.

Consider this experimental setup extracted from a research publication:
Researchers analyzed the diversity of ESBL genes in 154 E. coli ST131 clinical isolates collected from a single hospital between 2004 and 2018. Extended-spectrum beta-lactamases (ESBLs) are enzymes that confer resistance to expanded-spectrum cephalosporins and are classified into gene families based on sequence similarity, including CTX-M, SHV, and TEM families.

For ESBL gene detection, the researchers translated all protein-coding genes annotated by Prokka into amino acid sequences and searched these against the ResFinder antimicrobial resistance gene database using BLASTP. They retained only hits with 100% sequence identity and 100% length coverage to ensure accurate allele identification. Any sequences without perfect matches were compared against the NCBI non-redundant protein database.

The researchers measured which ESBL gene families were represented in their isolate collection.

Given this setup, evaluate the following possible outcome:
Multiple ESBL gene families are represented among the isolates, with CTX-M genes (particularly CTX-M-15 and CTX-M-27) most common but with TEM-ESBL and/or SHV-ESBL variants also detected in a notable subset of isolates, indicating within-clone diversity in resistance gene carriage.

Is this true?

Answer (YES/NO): YES